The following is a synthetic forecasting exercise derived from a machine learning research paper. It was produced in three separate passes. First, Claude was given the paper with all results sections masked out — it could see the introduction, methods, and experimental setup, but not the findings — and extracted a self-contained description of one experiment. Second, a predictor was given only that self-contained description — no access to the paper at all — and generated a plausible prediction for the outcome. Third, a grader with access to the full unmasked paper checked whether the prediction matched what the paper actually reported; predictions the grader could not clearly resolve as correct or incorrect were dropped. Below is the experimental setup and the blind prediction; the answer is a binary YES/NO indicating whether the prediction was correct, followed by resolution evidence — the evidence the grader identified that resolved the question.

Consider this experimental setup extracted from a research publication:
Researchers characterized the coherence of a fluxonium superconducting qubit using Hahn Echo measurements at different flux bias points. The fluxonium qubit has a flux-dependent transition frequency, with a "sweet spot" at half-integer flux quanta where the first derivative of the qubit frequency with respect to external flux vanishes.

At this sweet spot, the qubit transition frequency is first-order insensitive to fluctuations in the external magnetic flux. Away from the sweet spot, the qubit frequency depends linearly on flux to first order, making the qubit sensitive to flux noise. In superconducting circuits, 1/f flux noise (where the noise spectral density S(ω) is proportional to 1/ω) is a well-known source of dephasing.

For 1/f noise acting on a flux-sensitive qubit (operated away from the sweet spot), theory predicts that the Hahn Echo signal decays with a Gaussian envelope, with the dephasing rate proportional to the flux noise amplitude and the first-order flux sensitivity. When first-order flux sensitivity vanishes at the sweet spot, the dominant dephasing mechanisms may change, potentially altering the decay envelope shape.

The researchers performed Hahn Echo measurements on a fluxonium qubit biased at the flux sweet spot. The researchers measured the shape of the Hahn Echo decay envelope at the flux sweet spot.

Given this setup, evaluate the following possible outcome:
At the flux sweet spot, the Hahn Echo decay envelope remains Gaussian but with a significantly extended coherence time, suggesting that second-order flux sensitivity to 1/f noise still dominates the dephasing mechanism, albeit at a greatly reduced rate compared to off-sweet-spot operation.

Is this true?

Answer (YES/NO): NO